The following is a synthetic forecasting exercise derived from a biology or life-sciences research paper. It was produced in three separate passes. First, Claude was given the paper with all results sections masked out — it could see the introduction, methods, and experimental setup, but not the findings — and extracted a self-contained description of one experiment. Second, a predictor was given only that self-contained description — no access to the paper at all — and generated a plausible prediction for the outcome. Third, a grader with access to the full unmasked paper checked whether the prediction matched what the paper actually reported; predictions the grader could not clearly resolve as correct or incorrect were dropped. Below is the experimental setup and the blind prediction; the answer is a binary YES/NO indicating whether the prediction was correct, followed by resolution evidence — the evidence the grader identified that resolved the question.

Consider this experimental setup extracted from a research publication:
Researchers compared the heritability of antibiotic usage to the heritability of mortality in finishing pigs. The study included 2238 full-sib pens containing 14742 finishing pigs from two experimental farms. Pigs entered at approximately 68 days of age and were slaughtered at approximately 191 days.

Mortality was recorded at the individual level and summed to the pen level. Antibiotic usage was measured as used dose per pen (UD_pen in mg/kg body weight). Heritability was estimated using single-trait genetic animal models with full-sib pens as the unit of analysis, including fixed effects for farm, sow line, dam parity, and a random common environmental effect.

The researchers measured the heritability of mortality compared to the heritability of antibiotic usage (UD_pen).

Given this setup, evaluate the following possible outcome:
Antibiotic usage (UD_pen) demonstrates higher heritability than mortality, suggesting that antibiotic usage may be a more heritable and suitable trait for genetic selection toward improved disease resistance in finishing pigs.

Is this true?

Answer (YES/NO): YES